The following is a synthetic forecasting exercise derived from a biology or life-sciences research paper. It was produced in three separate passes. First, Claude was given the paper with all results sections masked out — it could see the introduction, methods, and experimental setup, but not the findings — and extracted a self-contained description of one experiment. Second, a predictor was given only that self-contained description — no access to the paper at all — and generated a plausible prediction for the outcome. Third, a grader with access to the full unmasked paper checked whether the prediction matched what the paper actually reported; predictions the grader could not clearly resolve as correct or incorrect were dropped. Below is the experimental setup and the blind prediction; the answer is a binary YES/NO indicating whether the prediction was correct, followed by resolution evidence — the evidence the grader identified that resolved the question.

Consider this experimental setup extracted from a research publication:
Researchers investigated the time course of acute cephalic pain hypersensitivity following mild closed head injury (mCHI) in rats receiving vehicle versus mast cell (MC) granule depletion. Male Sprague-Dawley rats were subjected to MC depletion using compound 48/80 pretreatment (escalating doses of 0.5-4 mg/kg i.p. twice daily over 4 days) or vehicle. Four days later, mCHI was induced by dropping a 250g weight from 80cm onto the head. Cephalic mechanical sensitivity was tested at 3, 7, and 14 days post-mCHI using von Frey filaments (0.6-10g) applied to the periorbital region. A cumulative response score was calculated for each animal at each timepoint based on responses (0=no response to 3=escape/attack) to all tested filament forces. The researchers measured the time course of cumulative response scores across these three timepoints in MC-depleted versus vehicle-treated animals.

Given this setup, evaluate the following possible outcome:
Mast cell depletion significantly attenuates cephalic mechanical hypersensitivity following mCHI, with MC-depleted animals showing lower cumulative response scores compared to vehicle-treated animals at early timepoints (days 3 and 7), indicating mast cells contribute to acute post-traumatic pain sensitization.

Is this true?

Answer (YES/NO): NO